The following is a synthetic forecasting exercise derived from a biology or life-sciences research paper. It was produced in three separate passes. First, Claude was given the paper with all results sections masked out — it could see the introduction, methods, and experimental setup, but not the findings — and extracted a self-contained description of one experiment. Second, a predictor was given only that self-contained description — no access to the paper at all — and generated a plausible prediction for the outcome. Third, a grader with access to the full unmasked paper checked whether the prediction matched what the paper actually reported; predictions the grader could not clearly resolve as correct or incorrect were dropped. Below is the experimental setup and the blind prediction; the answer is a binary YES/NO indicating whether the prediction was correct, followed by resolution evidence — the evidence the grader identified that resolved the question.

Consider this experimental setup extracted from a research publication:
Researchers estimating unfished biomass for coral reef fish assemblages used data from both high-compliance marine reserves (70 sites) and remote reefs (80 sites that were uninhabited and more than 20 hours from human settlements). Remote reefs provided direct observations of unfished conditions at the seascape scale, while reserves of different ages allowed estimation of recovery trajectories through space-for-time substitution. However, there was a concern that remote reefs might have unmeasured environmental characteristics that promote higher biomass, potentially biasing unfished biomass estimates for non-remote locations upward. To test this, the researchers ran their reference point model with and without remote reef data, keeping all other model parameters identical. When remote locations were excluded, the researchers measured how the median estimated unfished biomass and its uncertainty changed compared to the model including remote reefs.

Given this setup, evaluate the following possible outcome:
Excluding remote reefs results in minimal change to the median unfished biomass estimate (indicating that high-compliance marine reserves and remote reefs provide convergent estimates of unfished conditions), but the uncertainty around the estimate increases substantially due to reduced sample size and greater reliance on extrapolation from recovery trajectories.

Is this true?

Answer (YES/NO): NO